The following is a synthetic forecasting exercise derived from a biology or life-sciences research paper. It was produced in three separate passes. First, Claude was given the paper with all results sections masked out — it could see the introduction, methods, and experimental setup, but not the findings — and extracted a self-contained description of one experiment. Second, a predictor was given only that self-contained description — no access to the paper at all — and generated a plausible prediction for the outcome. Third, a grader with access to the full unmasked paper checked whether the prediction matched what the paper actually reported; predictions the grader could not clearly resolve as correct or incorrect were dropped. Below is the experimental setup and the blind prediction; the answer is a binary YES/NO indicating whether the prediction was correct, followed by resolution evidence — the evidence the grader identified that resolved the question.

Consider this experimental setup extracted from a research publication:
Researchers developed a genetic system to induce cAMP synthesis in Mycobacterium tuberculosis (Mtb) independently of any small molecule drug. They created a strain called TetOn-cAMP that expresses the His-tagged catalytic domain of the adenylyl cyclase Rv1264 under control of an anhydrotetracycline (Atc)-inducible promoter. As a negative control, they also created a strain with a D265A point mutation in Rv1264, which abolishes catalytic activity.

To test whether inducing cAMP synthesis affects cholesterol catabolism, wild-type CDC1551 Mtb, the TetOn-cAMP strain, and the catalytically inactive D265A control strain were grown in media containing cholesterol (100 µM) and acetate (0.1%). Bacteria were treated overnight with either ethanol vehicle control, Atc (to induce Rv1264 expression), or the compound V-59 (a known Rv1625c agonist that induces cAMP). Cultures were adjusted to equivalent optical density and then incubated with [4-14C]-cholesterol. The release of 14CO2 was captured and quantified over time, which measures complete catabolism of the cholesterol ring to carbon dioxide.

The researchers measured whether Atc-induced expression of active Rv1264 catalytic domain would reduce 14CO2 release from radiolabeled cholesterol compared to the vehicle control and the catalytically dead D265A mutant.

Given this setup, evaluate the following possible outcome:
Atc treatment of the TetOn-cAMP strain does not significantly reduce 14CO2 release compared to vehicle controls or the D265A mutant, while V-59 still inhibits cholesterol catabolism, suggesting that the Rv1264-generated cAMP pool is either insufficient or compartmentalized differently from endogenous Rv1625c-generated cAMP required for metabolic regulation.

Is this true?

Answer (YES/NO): NO